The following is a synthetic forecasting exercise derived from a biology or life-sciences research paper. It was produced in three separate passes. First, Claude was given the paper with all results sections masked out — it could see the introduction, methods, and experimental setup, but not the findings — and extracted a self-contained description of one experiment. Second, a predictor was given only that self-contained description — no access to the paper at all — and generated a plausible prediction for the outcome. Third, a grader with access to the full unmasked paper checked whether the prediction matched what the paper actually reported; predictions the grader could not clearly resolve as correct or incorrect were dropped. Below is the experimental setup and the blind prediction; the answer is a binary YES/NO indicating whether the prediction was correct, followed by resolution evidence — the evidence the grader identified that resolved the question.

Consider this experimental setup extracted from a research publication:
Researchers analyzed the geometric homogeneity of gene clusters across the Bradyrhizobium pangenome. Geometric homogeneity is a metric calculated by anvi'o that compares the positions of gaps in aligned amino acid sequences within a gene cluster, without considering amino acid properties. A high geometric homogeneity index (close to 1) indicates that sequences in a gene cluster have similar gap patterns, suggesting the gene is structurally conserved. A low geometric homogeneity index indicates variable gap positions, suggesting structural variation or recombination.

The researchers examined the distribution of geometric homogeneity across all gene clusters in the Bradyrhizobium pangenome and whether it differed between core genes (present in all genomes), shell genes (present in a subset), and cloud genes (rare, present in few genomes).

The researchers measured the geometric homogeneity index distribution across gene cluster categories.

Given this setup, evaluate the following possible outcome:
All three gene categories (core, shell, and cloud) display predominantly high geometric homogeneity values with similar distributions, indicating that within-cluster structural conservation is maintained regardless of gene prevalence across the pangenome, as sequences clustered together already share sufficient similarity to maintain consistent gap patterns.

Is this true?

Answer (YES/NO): NO